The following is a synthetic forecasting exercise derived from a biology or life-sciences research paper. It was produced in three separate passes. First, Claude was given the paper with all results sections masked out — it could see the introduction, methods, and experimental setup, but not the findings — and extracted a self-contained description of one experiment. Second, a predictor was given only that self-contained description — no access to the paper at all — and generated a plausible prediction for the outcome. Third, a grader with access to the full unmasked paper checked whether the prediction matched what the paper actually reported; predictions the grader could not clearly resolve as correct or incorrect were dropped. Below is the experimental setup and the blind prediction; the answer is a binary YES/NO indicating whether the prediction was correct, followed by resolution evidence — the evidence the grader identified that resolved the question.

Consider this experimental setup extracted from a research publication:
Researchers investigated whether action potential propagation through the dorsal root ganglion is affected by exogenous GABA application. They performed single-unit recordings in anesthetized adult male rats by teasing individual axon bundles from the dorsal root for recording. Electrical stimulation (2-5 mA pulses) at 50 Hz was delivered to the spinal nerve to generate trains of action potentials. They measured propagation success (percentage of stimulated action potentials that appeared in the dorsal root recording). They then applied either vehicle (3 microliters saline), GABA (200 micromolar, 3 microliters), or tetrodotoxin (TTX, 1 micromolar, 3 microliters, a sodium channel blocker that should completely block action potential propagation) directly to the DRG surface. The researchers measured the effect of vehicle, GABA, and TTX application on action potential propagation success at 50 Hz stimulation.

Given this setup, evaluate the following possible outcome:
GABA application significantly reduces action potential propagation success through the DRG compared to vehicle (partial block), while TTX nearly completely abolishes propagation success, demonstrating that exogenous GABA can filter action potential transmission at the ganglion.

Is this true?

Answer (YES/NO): NO